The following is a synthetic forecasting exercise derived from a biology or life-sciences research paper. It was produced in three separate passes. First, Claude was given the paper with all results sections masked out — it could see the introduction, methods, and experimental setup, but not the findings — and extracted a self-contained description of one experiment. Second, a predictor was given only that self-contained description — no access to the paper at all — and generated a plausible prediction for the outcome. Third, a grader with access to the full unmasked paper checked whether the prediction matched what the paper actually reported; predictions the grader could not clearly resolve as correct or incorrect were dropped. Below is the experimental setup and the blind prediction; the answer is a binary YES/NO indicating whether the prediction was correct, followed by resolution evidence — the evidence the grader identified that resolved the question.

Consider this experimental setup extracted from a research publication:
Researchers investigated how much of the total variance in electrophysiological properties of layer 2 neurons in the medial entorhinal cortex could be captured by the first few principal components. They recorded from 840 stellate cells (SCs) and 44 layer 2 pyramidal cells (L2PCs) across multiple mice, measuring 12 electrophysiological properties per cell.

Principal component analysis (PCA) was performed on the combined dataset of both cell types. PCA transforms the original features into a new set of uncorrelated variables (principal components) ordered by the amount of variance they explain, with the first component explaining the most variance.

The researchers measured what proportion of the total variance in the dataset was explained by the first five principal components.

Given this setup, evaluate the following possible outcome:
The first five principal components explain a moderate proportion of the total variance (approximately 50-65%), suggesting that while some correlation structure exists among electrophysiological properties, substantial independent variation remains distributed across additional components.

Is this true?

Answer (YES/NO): NO